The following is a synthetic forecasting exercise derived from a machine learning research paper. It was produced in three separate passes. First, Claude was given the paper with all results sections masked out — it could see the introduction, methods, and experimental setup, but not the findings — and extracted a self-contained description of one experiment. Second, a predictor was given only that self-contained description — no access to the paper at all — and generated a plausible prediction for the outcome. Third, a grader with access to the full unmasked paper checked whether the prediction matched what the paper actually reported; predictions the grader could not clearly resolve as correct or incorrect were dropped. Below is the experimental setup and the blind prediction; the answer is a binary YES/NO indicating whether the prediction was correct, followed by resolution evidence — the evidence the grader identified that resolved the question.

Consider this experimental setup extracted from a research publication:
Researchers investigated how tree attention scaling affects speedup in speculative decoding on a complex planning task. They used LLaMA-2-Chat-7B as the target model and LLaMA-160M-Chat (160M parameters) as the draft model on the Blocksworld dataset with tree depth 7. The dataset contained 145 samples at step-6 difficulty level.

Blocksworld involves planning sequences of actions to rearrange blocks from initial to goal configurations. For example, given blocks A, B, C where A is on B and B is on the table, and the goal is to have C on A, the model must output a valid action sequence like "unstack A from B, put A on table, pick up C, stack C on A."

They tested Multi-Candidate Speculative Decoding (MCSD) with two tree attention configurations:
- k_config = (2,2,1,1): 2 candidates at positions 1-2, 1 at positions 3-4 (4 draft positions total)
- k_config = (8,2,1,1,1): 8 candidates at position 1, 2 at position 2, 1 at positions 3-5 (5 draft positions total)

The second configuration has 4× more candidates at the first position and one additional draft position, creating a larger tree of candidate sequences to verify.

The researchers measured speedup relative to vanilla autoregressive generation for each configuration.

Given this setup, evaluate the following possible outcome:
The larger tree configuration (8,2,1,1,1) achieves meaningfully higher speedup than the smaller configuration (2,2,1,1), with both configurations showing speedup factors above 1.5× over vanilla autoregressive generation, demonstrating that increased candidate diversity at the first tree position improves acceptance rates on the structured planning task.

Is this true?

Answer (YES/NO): NO